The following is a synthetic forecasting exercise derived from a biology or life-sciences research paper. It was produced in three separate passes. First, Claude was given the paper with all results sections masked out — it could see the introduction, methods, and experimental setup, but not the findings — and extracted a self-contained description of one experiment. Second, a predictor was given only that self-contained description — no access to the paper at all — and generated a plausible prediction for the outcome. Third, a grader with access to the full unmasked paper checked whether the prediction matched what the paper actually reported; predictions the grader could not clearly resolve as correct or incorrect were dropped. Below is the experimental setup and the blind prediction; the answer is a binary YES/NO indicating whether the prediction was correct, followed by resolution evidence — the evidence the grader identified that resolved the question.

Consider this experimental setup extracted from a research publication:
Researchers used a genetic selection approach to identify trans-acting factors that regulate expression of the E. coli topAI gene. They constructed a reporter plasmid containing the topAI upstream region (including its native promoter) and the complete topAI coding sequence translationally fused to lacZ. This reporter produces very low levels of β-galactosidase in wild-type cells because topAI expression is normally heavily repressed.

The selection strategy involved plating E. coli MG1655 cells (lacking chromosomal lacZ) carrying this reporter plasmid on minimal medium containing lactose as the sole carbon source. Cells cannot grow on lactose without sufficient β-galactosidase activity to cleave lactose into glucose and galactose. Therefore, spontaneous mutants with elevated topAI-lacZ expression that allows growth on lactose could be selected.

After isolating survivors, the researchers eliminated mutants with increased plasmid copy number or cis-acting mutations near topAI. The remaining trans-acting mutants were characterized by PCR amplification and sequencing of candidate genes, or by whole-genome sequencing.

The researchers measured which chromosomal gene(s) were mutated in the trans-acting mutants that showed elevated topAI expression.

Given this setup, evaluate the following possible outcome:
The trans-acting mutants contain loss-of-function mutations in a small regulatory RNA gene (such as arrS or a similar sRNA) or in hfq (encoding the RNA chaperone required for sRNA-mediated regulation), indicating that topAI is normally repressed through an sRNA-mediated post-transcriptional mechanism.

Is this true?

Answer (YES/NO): NO